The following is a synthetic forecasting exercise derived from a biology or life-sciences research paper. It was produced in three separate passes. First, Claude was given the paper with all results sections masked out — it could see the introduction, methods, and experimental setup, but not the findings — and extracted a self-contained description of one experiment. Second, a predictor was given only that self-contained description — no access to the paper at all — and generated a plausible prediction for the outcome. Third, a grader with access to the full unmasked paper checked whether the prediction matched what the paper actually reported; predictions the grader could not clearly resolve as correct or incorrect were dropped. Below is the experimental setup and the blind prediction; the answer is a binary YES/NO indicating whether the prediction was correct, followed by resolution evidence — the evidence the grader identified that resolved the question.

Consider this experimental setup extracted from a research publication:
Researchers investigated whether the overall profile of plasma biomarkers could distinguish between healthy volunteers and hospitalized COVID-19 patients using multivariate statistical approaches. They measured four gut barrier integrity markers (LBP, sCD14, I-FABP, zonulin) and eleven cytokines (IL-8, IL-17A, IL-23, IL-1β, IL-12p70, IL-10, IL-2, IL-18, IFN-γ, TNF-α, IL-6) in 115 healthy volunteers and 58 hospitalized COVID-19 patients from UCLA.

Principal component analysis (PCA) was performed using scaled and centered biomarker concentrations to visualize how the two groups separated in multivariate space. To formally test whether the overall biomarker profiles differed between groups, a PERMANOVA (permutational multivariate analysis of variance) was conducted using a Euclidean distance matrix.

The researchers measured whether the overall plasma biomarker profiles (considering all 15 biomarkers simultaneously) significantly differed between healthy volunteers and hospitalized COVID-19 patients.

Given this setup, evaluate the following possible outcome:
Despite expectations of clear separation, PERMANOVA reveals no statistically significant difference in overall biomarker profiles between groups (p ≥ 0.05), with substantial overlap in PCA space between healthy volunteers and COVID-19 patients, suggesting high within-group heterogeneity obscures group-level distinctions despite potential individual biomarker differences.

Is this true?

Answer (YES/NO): NO